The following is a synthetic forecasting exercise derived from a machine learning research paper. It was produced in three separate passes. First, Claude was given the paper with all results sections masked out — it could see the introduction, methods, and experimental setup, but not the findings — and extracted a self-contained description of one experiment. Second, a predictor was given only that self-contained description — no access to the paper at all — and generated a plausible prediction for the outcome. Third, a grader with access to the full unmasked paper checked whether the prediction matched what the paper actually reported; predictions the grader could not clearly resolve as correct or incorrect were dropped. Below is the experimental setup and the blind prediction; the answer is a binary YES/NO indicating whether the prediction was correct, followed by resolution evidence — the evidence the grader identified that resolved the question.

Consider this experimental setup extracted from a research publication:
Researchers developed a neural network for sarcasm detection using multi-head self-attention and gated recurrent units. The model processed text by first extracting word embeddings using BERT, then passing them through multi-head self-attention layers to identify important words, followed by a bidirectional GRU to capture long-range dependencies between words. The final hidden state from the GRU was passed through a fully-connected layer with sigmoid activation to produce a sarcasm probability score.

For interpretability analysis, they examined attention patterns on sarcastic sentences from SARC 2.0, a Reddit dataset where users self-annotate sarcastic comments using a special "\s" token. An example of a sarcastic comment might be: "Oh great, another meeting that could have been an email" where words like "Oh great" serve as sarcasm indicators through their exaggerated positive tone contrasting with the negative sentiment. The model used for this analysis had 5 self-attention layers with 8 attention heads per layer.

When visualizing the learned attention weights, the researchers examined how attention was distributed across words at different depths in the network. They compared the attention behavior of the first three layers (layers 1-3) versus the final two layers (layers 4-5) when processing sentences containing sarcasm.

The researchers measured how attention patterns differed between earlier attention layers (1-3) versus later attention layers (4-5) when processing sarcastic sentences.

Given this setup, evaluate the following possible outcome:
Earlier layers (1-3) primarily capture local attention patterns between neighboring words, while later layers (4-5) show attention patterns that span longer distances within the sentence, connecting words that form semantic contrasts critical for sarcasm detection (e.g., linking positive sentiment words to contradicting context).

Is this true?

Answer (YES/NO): NO